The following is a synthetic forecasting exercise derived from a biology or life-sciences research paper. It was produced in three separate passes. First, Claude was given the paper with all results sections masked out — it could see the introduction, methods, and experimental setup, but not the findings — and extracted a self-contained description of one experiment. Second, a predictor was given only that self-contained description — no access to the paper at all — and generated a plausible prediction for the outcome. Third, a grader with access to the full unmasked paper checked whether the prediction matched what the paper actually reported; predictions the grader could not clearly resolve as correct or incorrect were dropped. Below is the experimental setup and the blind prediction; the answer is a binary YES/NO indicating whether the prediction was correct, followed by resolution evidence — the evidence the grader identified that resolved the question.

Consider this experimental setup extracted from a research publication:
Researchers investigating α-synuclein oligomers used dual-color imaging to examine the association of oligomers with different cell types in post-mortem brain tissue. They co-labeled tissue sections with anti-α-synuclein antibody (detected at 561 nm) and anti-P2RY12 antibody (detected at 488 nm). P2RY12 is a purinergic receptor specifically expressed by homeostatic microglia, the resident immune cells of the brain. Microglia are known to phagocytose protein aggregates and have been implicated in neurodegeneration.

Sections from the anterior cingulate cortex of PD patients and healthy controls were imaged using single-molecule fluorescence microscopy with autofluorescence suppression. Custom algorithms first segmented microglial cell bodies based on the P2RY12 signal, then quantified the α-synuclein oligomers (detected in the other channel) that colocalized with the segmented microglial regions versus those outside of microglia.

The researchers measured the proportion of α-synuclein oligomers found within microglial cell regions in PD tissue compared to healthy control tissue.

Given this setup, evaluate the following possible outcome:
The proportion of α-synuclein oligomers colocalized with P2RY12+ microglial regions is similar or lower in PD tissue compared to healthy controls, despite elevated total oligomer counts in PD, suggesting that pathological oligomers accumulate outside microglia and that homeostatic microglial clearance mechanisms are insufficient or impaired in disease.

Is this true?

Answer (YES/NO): YES